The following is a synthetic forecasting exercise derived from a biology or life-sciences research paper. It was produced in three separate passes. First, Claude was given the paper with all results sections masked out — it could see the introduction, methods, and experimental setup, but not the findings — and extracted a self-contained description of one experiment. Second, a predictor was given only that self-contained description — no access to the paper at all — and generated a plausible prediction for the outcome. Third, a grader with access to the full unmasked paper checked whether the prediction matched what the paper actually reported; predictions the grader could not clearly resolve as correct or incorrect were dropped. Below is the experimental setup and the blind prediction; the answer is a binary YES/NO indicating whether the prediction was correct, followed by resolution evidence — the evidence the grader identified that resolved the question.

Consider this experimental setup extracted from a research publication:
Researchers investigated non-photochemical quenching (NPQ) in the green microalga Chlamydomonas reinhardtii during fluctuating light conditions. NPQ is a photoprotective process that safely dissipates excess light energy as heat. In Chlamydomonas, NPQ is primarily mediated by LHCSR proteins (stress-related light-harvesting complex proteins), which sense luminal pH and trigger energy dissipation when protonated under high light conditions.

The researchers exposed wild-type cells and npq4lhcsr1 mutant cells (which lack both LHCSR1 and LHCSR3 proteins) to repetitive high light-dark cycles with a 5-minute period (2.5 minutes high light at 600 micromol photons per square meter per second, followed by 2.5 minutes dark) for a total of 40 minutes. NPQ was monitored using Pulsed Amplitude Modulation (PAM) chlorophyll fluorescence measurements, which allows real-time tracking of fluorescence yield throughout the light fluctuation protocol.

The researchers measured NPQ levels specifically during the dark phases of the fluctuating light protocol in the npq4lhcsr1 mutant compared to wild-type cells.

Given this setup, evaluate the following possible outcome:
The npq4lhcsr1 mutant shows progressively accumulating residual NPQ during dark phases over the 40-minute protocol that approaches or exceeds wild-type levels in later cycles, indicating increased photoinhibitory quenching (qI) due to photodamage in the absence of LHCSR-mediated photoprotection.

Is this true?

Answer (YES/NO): NO